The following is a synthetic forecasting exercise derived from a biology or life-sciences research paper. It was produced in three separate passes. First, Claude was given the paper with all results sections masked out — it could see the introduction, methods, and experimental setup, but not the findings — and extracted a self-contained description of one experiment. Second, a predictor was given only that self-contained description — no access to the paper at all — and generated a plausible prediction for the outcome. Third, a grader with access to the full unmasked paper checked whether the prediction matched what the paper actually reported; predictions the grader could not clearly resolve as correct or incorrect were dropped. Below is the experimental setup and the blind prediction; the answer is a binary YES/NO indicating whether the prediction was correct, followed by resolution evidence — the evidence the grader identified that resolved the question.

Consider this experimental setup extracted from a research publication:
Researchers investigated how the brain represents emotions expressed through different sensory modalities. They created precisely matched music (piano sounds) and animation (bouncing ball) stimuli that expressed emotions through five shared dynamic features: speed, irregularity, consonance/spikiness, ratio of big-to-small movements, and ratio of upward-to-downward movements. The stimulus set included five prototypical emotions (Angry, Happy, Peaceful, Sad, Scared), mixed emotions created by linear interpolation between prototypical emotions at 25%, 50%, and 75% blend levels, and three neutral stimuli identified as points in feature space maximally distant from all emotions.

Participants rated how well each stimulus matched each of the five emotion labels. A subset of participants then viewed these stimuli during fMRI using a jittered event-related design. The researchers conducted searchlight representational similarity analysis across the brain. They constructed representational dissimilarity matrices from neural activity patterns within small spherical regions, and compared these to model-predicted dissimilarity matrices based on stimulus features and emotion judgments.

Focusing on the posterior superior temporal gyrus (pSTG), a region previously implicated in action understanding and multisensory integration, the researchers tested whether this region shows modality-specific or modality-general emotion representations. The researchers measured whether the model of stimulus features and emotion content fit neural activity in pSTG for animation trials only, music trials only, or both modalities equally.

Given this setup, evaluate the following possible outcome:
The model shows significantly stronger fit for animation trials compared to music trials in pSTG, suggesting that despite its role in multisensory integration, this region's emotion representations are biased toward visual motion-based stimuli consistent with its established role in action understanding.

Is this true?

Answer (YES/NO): NO